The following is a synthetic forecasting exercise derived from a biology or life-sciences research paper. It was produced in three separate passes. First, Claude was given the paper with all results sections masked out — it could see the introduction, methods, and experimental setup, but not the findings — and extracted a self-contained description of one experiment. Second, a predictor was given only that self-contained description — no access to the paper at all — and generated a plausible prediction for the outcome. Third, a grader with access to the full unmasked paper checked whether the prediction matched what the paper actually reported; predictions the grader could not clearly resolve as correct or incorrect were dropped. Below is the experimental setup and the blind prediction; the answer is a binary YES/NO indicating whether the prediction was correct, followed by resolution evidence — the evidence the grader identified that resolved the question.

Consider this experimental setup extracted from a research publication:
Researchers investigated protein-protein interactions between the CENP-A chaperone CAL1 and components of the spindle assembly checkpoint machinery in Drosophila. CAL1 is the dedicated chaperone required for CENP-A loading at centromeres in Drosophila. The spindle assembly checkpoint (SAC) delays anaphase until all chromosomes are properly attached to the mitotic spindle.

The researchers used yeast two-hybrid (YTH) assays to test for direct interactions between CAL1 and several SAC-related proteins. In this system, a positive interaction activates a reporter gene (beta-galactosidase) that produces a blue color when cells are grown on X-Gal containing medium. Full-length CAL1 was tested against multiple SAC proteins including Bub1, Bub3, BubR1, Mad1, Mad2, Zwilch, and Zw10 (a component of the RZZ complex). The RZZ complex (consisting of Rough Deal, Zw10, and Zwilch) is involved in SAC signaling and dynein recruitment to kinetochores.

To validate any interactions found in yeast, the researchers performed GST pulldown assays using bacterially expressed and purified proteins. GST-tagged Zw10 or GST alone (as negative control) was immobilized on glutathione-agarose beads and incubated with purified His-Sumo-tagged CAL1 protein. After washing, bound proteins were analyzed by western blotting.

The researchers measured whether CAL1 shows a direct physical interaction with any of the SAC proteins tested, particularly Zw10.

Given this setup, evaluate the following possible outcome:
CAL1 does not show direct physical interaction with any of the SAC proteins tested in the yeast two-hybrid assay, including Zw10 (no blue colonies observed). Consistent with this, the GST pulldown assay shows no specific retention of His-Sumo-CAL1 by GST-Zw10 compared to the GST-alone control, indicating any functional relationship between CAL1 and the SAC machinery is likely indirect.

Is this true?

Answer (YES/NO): NO